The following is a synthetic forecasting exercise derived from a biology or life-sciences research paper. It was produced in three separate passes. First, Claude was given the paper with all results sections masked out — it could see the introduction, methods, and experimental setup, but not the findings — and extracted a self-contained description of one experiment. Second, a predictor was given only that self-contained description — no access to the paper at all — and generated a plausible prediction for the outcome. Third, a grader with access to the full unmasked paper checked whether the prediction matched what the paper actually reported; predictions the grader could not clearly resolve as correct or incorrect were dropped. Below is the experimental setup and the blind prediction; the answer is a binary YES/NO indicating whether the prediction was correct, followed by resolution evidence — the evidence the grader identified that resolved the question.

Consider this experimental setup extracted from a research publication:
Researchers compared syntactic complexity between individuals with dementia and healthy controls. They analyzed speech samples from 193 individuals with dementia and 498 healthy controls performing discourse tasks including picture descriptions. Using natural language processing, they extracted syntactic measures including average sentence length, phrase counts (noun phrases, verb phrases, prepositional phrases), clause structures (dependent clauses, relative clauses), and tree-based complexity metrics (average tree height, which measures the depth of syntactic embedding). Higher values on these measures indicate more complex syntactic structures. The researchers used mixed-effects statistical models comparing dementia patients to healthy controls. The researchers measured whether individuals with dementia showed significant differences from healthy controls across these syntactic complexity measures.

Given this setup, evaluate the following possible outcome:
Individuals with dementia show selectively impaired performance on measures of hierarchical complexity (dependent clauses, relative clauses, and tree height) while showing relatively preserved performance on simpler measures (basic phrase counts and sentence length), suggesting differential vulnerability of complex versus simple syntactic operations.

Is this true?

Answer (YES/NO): NO